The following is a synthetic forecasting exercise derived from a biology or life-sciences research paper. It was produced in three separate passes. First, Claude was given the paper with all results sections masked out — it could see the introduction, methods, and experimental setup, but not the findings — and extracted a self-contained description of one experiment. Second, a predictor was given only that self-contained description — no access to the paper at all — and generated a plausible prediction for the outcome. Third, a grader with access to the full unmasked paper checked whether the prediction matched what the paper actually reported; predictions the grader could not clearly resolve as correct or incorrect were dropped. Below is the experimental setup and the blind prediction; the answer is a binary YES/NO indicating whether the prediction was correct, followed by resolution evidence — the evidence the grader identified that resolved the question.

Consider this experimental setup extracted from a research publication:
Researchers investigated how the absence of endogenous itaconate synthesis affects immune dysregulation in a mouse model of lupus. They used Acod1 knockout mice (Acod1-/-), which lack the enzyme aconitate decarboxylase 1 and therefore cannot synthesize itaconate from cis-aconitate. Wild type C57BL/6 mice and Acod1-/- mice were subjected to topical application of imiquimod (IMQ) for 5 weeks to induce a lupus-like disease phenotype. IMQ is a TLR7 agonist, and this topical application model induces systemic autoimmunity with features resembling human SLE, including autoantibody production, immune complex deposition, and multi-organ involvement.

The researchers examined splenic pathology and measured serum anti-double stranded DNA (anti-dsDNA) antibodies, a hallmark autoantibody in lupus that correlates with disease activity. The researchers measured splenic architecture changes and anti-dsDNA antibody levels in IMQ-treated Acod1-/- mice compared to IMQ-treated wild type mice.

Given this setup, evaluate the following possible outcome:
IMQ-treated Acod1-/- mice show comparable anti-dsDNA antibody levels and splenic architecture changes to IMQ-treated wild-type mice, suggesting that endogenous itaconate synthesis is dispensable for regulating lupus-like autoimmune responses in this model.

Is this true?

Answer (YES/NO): NO